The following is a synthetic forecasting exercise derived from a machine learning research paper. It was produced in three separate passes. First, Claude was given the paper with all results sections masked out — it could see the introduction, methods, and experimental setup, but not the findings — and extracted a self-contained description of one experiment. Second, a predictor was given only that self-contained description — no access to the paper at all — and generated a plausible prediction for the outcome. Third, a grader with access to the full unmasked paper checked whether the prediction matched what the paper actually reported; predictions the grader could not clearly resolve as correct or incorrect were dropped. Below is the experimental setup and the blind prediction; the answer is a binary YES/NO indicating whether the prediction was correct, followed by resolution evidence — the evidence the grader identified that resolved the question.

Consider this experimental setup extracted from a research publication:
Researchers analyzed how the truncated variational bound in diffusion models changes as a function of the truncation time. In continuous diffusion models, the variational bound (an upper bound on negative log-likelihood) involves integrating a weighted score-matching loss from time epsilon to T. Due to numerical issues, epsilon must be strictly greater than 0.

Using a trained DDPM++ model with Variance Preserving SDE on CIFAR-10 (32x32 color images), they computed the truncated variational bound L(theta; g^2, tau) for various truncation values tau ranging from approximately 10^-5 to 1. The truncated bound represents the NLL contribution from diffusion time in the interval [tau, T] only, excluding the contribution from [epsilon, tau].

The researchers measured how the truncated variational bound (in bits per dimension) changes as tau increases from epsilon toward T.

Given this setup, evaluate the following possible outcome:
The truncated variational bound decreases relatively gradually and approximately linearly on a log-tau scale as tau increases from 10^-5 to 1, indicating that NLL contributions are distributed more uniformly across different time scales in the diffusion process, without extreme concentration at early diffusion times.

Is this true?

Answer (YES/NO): NO